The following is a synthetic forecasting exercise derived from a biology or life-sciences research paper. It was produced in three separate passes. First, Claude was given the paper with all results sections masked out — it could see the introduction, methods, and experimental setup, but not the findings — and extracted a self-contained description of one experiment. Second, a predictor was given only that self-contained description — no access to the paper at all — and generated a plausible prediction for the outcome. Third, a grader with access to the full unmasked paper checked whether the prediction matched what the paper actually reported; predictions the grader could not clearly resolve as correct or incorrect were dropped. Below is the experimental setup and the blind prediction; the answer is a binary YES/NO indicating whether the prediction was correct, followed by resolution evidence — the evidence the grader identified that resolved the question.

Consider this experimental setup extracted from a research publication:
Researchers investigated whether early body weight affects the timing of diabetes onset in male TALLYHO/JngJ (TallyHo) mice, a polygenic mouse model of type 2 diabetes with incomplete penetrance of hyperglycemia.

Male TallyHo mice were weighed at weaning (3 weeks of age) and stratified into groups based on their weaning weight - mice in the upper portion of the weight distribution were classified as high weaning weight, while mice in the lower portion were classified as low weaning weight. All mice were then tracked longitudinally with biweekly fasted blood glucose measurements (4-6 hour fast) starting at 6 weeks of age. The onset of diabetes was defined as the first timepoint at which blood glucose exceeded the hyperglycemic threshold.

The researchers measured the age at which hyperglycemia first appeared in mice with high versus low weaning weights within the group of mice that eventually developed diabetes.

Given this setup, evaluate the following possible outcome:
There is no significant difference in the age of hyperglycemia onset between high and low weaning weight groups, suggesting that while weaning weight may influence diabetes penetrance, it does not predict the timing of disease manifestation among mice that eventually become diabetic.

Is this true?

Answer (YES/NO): NO